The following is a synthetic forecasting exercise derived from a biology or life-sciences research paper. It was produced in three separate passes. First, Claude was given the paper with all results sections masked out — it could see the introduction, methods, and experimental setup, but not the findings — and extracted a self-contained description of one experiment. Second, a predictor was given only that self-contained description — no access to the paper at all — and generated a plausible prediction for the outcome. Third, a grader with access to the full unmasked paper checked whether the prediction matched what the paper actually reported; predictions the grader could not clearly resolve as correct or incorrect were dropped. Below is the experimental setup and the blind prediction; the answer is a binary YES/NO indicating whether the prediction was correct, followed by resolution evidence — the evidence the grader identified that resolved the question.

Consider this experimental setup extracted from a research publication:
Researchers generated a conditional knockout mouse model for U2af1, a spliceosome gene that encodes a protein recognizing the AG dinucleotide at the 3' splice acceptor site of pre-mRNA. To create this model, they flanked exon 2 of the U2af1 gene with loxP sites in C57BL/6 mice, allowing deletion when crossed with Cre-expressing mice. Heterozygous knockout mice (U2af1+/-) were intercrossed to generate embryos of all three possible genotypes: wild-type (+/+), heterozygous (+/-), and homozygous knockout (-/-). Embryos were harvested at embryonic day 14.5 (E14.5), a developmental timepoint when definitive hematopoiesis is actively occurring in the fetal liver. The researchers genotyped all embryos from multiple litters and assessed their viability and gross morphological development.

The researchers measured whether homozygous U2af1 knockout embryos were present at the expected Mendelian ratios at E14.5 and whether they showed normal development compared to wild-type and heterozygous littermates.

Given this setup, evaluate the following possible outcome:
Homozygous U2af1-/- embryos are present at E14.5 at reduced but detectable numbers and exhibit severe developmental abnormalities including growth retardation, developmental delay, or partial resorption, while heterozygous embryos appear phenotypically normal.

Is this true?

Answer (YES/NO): NO